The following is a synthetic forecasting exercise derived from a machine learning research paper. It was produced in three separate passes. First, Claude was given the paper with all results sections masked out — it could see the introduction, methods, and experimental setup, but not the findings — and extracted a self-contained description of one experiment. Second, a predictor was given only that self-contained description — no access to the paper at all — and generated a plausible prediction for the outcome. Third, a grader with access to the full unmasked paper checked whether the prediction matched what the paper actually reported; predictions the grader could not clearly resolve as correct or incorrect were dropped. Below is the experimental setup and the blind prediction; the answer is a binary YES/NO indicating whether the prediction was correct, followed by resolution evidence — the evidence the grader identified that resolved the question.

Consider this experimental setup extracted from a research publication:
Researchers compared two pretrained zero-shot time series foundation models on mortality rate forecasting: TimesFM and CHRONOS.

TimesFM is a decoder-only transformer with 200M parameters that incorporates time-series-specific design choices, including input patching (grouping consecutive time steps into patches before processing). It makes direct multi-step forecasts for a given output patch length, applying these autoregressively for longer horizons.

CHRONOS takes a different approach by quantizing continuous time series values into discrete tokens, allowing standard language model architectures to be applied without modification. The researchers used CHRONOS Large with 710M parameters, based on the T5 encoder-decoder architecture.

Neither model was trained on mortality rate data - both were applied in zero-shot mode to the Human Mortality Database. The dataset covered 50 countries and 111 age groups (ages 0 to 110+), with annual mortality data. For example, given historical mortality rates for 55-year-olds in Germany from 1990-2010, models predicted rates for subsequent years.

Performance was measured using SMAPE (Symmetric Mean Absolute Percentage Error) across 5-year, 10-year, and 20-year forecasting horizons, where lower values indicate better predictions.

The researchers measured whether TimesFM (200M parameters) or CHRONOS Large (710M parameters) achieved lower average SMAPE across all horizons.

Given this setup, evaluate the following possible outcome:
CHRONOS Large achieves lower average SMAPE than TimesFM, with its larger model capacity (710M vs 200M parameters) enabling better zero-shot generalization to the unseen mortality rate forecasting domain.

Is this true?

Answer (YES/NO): YES